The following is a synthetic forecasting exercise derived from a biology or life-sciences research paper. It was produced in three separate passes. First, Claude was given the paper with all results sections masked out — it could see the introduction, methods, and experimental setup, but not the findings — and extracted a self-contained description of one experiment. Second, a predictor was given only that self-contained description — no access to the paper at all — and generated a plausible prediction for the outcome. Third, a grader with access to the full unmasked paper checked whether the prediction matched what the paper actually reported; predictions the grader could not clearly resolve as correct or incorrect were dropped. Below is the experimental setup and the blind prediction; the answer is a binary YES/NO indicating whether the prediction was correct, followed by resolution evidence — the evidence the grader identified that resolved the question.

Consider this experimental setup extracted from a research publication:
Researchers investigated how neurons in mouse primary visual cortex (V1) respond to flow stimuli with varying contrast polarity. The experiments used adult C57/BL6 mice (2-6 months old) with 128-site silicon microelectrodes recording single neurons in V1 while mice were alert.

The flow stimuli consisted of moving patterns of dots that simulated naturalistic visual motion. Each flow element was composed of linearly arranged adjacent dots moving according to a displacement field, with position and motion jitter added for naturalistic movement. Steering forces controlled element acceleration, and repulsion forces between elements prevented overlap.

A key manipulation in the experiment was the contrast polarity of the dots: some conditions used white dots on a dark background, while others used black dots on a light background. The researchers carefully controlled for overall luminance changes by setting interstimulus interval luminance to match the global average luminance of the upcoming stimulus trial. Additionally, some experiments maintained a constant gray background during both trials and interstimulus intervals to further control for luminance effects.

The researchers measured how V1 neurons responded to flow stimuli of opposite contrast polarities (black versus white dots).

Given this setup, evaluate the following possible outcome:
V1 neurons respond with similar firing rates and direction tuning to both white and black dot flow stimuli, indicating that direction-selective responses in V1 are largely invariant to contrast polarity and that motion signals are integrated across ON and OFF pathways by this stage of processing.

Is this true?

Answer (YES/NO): NO